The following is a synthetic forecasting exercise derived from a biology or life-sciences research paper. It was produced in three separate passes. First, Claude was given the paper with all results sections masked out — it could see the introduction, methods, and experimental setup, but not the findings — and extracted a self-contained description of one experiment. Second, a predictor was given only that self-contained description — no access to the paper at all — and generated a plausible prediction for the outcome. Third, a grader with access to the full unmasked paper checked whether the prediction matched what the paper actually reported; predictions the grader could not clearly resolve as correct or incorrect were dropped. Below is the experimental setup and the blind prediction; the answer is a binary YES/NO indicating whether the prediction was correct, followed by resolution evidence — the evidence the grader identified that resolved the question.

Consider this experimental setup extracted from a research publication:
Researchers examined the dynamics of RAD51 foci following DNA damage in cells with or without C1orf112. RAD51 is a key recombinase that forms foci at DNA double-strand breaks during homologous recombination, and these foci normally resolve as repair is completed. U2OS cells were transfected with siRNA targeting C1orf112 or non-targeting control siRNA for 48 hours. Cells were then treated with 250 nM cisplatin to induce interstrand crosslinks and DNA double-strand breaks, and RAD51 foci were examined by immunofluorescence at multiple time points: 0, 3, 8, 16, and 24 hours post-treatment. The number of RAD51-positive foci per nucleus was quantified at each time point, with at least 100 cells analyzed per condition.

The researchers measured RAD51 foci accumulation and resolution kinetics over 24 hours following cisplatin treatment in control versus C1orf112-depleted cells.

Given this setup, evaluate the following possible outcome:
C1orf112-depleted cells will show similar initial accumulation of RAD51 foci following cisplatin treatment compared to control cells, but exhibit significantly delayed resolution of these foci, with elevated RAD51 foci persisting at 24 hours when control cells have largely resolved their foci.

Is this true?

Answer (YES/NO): NO